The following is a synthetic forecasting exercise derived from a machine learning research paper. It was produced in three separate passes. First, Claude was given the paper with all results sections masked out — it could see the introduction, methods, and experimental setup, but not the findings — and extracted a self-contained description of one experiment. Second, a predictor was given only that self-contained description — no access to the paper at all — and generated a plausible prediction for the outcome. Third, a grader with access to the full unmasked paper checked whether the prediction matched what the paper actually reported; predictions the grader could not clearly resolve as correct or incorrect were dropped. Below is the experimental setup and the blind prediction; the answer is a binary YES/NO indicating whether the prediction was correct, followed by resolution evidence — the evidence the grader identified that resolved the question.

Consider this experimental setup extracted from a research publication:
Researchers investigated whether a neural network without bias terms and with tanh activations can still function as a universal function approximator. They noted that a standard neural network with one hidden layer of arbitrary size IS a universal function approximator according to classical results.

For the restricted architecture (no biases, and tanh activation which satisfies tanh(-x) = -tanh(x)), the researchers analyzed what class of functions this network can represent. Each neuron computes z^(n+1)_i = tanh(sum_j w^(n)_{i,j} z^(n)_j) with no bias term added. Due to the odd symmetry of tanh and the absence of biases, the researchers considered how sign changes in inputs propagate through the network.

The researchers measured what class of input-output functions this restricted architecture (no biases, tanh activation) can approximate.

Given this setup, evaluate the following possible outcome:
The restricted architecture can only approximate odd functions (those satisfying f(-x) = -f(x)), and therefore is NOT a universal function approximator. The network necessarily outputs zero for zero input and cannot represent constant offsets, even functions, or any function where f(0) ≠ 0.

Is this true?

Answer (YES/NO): YES